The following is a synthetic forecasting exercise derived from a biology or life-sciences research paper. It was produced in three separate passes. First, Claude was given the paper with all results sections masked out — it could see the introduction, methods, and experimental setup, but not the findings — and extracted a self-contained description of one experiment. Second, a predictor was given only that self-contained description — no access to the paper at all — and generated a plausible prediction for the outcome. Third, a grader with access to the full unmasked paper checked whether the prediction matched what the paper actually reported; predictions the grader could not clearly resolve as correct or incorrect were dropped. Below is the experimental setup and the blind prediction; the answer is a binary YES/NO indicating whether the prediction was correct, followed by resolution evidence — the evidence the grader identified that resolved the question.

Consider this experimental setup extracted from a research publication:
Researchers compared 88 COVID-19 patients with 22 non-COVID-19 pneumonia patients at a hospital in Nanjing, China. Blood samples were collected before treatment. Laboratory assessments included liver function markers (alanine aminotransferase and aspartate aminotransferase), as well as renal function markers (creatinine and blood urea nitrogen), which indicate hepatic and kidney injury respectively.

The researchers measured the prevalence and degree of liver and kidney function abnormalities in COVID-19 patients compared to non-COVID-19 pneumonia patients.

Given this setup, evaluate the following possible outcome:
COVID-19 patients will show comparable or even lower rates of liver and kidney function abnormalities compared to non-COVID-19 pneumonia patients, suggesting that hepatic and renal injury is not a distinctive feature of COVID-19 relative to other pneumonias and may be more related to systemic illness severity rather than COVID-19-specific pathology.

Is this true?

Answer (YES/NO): NO